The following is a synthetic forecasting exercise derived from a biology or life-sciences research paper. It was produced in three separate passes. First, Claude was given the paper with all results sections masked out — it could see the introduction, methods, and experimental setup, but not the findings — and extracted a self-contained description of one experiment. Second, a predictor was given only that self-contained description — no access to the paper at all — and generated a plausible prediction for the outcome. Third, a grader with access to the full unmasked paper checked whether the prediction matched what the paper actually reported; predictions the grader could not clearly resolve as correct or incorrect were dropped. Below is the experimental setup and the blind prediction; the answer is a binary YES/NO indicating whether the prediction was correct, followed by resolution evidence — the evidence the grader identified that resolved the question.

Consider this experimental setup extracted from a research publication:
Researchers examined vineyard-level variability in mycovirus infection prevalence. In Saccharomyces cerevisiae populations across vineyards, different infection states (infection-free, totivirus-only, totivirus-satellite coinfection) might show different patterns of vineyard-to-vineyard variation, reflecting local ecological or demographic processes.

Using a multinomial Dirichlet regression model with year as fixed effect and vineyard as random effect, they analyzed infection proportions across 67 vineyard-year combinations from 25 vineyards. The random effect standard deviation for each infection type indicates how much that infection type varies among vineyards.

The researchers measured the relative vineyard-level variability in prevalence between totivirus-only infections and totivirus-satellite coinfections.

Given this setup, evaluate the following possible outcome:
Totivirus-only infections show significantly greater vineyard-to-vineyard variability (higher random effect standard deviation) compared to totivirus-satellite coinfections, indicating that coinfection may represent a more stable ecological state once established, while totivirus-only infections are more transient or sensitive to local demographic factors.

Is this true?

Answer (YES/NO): NO